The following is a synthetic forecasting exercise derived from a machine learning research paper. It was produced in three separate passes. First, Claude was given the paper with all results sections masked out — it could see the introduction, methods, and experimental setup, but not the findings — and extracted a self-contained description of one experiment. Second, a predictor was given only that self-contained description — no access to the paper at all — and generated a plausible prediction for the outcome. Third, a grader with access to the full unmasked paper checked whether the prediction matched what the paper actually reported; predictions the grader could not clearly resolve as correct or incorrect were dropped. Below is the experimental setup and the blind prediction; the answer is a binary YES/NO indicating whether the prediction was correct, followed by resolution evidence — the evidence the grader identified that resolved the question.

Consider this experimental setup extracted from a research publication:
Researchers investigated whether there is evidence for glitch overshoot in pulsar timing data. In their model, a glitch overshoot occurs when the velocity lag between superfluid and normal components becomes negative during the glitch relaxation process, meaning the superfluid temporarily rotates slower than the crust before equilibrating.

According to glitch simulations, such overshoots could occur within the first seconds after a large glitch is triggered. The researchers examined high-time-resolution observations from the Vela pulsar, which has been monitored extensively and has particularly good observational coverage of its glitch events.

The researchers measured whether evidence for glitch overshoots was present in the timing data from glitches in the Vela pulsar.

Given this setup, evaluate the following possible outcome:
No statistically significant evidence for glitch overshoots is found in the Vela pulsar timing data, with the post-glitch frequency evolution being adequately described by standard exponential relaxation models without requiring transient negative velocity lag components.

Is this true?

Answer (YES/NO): NO